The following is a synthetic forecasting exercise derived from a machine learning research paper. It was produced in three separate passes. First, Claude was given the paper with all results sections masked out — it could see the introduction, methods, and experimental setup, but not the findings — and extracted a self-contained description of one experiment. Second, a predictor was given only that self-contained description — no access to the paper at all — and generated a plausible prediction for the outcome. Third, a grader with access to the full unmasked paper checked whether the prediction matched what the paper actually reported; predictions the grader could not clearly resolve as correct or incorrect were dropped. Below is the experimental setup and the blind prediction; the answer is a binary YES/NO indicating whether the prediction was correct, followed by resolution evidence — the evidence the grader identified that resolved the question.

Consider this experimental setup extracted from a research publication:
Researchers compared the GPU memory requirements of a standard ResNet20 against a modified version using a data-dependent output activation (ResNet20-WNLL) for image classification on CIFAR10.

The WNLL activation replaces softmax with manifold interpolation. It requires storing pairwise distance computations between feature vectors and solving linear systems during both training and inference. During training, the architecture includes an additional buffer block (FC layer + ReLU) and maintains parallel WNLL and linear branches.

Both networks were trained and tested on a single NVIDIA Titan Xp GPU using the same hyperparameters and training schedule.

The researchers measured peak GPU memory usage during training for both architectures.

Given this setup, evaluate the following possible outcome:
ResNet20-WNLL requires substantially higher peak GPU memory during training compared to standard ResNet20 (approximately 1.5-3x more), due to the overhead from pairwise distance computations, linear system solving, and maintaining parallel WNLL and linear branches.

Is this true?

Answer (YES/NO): YES